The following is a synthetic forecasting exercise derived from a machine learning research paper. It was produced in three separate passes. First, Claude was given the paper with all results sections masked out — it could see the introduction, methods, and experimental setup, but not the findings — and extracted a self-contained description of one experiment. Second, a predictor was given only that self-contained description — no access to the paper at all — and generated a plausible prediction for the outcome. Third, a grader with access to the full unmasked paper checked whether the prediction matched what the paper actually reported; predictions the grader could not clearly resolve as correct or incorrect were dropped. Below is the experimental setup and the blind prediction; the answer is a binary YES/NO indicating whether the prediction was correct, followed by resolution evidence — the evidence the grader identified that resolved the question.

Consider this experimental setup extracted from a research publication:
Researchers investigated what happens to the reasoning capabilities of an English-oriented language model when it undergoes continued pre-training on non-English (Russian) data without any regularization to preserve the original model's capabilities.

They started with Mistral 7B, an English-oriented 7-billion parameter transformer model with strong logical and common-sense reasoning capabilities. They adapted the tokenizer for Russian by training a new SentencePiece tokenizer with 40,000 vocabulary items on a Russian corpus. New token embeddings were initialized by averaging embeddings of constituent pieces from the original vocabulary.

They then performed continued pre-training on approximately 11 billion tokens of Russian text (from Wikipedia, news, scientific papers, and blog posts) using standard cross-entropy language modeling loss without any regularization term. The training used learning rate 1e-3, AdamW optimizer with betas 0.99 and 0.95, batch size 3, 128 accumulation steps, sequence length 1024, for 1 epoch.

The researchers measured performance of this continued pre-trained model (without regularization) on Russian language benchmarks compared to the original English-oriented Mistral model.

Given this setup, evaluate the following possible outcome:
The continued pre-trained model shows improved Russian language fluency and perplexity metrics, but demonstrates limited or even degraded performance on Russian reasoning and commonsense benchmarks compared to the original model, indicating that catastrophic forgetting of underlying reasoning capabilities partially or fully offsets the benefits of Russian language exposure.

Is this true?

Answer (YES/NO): NO